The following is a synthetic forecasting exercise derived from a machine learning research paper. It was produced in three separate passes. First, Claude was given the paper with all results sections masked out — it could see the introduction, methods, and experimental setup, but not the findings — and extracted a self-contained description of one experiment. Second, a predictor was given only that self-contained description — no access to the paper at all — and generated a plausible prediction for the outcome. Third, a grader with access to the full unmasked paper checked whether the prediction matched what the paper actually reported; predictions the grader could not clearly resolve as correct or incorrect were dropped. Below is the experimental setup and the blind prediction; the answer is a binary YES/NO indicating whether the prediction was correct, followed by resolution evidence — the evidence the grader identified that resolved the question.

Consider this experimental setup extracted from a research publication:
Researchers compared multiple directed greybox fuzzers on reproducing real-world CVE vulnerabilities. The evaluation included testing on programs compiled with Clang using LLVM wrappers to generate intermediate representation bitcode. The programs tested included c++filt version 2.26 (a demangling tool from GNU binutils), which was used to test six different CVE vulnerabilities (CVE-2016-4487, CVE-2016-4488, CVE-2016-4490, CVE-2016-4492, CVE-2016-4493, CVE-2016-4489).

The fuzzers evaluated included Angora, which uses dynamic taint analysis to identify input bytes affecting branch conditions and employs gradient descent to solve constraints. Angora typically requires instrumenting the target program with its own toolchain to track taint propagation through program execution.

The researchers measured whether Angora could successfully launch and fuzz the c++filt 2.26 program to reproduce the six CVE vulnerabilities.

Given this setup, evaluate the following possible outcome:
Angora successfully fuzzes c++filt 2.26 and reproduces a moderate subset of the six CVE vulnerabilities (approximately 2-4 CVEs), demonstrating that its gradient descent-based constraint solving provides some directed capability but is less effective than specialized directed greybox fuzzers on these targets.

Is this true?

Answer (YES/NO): NO